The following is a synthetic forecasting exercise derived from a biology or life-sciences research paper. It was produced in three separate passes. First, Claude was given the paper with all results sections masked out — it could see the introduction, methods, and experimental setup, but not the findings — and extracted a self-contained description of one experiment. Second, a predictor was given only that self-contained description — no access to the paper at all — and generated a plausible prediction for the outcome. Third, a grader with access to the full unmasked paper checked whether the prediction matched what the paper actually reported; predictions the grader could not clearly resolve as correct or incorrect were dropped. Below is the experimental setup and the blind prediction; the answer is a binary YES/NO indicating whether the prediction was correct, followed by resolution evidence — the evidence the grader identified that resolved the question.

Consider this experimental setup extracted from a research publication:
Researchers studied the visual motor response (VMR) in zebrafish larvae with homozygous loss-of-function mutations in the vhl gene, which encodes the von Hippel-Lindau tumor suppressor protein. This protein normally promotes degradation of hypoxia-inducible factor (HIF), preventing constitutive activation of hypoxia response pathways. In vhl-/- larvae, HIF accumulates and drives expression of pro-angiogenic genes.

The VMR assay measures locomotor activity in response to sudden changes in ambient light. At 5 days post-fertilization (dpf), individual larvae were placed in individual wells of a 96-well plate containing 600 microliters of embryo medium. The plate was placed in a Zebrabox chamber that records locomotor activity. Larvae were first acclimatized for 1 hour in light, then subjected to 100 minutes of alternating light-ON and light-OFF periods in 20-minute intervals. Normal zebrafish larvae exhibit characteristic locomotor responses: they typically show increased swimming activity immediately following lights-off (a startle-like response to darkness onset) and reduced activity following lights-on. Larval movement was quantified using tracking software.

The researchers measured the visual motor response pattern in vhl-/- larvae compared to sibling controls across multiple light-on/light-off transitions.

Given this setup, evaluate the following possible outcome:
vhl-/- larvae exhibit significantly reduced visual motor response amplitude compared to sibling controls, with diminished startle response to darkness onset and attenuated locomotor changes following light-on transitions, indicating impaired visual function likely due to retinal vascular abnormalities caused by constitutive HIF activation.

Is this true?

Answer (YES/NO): YES